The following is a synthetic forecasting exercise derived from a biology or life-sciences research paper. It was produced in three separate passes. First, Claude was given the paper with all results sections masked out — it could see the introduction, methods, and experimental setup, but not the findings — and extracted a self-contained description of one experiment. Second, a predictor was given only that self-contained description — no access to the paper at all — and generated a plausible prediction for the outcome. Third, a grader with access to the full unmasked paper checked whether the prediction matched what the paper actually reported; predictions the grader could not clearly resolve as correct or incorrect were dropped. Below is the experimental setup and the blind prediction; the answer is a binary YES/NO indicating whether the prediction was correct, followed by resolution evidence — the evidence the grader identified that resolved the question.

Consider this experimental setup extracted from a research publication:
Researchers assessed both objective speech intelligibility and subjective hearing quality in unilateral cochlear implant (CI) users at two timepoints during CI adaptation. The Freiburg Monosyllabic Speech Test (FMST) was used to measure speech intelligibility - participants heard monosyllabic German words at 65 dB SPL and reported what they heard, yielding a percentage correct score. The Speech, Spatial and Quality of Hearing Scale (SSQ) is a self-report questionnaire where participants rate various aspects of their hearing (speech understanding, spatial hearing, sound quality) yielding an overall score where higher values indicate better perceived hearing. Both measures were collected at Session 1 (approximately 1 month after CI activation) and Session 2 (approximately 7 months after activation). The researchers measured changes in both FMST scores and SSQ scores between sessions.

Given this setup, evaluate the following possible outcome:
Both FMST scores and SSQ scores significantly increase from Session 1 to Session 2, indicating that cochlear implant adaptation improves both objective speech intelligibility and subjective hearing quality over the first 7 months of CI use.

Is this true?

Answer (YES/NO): YES